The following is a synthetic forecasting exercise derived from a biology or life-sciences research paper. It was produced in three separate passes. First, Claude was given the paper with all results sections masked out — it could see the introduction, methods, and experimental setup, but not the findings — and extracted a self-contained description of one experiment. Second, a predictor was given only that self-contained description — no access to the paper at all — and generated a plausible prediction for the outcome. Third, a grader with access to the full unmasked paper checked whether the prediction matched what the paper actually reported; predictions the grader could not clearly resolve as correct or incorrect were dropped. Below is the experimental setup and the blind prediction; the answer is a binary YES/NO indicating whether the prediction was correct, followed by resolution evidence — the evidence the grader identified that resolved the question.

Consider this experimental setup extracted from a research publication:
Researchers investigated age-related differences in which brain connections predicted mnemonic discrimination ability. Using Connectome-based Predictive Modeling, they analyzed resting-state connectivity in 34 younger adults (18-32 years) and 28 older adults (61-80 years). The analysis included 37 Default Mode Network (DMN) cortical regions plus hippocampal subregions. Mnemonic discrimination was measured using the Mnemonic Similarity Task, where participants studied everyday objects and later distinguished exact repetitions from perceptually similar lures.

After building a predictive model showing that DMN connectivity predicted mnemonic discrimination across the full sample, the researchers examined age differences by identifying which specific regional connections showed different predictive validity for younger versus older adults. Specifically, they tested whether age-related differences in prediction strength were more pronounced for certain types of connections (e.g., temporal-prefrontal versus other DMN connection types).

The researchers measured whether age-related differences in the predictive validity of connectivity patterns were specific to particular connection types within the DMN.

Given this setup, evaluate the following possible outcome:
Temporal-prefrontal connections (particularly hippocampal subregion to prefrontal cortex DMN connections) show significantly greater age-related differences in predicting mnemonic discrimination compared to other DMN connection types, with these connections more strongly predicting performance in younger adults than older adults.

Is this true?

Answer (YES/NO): NO